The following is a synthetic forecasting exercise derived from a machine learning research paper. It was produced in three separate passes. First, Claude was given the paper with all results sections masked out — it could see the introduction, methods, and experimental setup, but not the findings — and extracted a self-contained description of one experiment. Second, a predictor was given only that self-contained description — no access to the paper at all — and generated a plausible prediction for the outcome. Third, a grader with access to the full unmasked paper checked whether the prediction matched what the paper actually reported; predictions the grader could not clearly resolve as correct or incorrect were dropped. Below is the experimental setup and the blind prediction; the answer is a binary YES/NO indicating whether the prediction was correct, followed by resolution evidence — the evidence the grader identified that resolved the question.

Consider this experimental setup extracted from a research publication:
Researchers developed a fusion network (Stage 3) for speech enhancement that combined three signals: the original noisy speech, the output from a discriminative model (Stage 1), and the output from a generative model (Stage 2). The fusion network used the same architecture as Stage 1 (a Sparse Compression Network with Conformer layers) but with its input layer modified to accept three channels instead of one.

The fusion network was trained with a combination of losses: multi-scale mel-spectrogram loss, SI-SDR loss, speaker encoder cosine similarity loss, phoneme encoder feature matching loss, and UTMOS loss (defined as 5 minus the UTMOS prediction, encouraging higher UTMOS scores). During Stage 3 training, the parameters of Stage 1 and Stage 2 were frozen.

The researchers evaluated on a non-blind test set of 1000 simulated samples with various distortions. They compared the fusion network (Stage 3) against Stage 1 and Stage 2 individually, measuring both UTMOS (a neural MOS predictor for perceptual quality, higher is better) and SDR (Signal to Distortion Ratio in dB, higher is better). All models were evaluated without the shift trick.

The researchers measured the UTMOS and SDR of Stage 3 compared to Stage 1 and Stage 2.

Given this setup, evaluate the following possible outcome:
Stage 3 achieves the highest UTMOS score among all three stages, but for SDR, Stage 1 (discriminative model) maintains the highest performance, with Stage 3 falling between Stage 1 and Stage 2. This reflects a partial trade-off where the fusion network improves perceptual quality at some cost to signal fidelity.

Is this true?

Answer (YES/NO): YES